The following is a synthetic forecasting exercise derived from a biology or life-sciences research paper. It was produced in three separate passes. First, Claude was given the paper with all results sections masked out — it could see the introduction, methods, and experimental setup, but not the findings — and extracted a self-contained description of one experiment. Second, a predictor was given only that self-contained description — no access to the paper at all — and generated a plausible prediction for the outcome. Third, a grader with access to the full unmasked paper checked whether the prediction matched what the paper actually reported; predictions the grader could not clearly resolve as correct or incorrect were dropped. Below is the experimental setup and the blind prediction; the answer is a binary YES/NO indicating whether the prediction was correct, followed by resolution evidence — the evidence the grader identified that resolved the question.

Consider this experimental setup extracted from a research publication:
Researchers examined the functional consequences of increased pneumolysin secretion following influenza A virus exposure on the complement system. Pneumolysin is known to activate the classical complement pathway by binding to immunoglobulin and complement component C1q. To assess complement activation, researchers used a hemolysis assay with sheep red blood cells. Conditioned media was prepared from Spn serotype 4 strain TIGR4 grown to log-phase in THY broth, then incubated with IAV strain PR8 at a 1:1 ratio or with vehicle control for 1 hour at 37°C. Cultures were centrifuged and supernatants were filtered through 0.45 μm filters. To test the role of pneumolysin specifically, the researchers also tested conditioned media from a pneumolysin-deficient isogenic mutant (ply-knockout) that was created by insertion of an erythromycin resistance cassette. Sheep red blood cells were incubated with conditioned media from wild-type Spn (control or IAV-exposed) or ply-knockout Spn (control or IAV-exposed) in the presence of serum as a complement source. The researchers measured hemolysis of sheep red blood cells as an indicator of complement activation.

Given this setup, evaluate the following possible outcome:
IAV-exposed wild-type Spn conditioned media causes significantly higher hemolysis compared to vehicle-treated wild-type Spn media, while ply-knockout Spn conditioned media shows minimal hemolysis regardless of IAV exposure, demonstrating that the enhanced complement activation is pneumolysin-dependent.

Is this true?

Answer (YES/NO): NO